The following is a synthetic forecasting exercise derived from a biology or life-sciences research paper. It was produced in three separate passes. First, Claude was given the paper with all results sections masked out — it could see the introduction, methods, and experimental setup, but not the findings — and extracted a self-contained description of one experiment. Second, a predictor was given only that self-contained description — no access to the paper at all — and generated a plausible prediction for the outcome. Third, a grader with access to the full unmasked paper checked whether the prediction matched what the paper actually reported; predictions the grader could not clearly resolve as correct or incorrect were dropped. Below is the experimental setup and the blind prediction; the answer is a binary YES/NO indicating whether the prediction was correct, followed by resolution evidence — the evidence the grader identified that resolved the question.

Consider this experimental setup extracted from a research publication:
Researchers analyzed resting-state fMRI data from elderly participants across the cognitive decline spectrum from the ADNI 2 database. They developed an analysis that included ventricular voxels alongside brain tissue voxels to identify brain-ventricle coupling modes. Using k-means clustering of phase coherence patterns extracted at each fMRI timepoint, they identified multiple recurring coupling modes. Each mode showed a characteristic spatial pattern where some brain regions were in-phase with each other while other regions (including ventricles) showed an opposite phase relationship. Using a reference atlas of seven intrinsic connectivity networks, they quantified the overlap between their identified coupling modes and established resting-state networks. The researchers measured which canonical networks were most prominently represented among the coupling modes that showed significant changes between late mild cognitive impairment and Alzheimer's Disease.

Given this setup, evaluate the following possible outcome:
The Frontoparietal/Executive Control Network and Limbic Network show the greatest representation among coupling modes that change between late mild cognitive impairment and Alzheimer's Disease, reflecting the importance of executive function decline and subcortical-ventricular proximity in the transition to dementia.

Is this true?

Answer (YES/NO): NO